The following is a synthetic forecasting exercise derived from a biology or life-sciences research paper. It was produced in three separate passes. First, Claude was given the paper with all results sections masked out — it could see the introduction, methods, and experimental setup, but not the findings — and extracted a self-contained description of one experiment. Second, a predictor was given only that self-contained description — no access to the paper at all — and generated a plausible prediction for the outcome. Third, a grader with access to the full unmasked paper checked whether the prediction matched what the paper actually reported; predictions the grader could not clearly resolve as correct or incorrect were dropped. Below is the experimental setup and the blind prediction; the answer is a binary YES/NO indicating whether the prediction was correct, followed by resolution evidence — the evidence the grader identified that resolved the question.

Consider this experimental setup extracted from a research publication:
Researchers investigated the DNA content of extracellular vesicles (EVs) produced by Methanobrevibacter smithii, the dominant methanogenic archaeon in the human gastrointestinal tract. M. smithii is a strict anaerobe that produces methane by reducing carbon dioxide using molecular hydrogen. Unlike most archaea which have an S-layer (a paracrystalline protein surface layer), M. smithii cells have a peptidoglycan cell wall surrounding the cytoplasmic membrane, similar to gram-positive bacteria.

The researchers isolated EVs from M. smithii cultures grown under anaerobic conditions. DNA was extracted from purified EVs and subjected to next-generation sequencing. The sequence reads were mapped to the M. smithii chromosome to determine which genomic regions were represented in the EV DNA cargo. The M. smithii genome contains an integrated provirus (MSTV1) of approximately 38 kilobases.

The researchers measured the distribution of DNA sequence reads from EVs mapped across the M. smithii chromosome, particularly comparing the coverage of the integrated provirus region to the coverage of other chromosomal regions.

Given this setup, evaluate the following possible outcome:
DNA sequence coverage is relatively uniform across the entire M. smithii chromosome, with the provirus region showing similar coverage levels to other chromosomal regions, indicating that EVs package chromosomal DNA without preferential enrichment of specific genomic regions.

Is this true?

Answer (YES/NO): NO